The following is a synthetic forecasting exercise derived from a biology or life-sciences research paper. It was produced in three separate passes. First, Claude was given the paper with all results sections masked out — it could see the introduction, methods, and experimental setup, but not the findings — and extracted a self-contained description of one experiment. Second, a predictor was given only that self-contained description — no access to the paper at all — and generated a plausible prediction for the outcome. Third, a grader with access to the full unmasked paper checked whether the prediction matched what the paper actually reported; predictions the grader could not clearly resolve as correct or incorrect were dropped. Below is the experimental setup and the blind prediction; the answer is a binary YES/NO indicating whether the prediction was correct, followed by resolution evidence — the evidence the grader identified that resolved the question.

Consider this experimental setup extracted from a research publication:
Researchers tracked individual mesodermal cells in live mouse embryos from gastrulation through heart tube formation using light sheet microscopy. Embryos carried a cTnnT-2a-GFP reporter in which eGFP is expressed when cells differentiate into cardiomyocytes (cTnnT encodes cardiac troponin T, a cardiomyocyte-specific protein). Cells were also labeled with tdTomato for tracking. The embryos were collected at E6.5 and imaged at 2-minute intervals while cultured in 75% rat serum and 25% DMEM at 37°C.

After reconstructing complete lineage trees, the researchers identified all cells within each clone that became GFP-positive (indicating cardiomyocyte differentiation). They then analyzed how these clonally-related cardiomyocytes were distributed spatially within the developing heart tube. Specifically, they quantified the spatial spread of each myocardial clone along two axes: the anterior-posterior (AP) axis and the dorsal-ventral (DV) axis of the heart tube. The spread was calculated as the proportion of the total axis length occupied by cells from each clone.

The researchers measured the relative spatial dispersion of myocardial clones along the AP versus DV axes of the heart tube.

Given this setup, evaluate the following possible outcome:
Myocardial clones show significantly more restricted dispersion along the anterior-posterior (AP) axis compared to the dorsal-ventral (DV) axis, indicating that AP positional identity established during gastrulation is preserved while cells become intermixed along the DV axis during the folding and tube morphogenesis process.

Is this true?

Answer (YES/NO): NO